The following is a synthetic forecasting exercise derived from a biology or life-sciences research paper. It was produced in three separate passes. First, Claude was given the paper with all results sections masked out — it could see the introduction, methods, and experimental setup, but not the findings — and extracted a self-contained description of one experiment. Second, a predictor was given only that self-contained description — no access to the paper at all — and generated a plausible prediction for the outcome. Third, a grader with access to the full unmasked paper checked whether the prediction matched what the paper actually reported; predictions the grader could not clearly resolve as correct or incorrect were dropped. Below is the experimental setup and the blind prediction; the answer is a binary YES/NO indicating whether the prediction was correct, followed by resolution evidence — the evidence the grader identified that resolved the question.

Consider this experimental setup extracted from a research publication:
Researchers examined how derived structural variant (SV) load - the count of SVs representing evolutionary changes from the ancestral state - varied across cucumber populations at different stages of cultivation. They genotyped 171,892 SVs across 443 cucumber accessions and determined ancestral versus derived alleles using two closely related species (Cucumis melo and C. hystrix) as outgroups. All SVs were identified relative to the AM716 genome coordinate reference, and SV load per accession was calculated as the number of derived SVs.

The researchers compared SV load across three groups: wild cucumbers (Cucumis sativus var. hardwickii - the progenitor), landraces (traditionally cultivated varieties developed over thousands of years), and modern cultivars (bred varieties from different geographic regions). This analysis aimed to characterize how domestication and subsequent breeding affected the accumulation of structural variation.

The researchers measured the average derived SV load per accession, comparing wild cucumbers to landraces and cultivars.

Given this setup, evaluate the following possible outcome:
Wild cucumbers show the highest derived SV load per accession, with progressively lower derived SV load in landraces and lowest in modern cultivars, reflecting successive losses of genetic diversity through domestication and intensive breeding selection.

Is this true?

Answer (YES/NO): NO